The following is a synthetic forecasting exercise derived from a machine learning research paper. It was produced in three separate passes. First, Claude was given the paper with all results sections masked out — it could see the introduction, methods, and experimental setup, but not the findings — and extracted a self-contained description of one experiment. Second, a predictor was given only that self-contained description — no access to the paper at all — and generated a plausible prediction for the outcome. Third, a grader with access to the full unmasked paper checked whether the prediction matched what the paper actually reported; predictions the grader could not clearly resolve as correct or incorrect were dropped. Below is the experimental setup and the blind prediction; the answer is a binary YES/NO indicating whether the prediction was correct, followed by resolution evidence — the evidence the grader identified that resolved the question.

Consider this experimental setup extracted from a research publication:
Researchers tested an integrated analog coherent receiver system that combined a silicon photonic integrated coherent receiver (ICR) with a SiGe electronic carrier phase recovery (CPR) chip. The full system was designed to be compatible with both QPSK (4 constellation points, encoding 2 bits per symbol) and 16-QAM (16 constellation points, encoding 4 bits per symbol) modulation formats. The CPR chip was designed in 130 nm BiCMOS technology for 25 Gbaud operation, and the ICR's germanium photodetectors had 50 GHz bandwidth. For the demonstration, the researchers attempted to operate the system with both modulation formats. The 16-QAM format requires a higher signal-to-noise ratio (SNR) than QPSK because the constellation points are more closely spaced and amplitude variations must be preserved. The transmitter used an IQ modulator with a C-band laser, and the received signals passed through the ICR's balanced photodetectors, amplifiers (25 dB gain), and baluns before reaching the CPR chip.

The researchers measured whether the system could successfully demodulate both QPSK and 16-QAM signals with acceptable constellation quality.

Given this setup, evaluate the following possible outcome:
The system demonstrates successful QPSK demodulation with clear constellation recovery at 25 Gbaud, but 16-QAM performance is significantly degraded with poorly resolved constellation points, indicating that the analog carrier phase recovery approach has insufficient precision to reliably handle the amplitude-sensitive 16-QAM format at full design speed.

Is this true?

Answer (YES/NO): NO